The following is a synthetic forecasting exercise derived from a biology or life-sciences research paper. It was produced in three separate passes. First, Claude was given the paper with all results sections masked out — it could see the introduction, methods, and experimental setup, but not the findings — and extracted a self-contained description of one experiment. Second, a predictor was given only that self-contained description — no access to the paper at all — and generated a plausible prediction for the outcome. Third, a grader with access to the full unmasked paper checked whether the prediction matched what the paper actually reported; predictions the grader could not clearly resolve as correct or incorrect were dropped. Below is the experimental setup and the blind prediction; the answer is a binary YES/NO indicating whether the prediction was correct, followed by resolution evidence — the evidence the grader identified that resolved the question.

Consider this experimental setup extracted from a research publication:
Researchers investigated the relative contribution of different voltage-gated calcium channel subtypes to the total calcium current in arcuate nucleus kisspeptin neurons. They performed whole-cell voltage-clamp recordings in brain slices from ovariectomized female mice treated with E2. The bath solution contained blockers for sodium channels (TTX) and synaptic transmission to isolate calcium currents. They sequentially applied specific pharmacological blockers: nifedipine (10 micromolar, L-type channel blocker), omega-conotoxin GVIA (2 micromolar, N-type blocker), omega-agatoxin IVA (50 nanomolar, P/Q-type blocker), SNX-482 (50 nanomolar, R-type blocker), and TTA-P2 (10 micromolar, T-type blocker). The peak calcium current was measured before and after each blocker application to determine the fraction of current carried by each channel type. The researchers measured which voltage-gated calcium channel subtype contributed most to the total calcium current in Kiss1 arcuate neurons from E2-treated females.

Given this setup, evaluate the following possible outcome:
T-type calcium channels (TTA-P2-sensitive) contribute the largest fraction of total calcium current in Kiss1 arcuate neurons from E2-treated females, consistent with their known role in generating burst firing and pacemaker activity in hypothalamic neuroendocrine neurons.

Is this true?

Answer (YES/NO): NO